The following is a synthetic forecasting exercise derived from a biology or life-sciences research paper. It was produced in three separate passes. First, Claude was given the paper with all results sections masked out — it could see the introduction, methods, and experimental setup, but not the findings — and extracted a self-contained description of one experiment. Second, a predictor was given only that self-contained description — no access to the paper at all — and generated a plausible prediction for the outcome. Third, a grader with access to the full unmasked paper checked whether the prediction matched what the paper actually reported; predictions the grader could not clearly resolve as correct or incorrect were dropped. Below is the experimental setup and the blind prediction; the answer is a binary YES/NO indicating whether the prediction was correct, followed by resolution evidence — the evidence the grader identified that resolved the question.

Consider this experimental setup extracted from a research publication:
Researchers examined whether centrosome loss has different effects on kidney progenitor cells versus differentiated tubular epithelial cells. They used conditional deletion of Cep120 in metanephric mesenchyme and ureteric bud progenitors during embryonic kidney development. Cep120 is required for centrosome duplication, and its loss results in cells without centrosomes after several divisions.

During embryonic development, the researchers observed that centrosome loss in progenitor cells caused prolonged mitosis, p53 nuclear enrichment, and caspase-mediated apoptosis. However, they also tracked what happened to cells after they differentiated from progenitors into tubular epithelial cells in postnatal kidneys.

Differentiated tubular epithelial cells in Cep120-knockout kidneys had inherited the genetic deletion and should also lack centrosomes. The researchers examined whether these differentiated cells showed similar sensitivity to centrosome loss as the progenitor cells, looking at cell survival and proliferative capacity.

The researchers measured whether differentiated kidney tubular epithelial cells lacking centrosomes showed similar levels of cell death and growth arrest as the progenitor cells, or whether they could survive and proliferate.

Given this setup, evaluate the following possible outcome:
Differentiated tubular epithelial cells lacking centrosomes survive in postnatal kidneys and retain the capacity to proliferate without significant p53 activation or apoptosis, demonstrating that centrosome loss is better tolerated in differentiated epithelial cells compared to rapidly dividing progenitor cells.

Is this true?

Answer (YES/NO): YES